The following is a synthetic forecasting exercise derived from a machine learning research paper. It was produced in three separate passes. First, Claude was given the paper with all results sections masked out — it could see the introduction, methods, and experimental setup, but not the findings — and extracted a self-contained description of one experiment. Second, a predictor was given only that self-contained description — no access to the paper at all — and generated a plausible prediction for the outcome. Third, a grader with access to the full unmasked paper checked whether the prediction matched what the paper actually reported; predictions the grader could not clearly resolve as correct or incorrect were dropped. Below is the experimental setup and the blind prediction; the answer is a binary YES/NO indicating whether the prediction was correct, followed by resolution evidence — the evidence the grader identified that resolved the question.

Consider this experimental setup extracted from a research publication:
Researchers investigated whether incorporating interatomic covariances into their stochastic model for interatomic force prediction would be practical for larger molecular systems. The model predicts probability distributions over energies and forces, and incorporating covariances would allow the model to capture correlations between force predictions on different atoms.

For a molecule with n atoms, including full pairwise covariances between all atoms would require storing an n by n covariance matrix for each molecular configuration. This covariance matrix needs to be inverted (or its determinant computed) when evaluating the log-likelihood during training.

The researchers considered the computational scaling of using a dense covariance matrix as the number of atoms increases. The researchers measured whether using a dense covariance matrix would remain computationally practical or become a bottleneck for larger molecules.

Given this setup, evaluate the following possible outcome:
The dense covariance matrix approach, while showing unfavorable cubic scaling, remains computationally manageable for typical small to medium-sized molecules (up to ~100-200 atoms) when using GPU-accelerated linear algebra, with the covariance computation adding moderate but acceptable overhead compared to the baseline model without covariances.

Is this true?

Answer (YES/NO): NO